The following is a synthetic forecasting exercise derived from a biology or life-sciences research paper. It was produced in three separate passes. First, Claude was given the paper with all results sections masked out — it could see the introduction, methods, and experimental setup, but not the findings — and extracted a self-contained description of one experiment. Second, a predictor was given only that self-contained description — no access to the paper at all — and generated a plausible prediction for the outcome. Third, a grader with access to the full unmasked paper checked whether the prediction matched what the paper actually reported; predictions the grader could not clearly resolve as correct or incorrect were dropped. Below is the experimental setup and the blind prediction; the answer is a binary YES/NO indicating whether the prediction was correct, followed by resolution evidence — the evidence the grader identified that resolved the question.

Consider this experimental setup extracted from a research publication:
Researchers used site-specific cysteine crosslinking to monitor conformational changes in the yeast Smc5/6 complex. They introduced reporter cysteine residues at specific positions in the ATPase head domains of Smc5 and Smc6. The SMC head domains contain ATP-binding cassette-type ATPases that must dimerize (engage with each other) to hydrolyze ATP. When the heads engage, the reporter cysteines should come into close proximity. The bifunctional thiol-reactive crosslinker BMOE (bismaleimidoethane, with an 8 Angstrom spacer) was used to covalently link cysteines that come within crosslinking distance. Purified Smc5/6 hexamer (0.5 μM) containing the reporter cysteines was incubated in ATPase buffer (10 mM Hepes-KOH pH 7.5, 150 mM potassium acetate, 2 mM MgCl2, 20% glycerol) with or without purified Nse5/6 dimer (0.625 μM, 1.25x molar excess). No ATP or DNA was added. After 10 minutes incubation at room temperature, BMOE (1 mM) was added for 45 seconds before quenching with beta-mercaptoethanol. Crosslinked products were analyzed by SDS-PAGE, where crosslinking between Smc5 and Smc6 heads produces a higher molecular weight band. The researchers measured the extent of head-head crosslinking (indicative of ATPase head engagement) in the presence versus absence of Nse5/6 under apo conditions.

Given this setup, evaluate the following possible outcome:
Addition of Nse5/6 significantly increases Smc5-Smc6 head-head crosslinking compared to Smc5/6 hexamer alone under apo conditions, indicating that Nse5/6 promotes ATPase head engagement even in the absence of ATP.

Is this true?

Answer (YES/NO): NO